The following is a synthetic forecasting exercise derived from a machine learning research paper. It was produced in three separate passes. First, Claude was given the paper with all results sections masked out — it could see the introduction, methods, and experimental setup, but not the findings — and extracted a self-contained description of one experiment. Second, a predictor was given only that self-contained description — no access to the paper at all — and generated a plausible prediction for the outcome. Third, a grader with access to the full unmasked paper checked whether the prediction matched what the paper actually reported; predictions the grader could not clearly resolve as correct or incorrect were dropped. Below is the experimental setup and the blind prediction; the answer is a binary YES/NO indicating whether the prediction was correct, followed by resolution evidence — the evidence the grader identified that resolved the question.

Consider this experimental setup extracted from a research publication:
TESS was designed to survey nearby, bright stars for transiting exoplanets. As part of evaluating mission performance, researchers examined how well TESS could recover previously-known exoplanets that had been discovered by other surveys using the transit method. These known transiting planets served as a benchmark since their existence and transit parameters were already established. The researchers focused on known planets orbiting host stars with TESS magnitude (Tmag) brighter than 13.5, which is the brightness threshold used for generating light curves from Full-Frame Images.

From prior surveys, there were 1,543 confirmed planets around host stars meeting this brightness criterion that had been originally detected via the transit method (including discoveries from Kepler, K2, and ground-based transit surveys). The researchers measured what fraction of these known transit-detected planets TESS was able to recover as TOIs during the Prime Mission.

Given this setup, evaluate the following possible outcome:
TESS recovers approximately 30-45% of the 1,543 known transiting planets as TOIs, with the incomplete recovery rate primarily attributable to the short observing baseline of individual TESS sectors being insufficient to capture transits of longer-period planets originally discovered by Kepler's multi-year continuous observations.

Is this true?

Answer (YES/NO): NO